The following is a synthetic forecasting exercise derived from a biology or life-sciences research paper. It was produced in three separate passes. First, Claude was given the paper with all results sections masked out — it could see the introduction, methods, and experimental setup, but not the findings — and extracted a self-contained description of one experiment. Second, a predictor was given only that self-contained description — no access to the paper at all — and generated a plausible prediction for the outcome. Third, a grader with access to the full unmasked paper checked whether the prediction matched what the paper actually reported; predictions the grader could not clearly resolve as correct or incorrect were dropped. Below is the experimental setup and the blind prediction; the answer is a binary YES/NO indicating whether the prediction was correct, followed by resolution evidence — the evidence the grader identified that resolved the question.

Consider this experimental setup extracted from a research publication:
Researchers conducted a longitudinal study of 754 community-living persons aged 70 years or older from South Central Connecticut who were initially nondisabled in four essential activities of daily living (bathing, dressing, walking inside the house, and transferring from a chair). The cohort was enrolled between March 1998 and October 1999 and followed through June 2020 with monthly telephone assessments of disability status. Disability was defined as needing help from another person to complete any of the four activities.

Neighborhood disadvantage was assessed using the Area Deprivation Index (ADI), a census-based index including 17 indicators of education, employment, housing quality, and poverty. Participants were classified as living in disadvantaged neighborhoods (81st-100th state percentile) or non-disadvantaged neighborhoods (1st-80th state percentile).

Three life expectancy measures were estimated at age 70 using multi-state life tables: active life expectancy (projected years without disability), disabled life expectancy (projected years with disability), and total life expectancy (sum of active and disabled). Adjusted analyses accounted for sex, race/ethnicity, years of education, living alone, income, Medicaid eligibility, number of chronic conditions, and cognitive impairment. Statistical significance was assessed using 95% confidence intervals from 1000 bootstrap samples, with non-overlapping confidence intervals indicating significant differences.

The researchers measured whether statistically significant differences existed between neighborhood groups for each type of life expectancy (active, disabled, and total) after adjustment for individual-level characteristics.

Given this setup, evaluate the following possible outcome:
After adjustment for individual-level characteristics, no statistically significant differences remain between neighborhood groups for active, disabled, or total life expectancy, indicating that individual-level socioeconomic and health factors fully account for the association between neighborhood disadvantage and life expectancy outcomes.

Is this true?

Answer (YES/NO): NO